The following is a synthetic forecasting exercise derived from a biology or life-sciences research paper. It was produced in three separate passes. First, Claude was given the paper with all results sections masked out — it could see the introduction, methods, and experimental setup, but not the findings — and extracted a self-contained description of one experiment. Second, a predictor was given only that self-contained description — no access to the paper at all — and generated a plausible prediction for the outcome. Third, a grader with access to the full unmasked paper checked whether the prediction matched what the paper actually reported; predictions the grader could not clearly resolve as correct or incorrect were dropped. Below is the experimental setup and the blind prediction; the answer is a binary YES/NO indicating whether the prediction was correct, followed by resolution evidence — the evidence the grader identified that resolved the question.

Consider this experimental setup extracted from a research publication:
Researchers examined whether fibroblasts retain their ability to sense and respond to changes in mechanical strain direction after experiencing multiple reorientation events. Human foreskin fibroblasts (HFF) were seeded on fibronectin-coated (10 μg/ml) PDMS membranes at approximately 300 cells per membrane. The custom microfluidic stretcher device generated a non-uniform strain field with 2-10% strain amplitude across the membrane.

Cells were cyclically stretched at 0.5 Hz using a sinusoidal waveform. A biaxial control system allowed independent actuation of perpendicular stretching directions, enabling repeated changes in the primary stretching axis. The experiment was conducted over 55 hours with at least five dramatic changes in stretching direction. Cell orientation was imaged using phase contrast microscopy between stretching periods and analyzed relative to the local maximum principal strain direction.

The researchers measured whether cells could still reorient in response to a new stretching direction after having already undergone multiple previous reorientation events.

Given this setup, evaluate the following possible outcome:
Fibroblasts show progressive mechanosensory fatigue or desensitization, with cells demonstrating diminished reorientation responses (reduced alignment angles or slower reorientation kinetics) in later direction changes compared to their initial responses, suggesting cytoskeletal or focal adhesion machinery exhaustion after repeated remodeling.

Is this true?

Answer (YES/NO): NO